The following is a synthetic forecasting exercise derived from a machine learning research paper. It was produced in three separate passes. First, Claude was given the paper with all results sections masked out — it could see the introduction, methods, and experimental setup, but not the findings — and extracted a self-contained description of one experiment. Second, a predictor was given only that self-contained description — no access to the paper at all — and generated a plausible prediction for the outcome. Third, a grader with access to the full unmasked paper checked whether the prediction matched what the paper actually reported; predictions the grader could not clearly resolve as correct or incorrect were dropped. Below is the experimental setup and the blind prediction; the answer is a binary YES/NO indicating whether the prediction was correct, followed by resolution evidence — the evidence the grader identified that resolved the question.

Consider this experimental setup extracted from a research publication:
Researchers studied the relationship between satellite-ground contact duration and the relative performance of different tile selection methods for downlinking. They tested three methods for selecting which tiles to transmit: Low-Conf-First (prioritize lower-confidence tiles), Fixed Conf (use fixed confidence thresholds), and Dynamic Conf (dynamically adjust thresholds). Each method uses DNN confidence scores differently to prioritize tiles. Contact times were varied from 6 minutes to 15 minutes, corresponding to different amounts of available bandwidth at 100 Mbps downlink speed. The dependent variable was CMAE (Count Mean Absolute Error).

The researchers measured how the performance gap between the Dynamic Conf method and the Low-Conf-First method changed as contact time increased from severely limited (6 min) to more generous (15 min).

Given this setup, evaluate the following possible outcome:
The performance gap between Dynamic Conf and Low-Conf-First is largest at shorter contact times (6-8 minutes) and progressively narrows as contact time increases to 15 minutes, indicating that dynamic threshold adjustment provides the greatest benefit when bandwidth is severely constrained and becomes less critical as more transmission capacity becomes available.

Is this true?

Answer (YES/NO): NO